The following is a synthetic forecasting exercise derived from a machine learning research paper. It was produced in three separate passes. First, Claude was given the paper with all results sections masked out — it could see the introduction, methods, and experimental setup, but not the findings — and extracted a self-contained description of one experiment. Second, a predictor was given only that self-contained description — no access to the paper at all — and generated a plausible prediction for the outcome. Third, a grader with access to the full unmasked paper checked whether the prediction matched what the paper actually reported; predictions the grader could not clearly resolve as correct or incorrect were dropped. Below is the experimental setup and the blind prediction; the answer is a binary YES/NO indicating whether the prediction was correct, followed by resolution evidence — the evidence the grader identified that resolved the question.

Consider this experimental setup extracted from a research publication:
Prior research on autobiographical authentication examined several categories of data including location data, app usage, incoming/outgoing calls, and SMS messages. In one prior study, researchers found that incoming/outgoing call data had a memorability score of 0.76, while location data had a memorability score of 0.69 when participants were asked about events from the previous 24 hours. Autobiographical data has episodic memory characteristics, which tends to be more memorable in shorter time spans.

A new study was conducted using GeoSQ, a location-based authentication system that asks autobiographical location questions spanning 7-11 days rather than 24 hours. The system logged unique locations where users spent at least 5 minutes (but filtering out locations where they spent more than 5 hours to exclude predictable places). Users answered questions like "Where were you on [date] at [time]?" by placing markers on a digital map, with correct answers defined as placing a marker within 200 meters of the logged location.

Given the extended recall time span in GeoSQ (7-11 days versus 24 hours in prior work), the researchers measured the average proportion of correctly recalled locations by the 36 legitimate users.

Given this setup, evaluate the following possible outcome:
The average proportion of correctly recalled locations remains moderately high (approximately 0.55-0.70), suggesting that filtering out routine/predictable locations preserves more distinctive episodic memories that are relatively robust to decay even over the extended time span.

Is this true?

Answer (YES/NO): NO